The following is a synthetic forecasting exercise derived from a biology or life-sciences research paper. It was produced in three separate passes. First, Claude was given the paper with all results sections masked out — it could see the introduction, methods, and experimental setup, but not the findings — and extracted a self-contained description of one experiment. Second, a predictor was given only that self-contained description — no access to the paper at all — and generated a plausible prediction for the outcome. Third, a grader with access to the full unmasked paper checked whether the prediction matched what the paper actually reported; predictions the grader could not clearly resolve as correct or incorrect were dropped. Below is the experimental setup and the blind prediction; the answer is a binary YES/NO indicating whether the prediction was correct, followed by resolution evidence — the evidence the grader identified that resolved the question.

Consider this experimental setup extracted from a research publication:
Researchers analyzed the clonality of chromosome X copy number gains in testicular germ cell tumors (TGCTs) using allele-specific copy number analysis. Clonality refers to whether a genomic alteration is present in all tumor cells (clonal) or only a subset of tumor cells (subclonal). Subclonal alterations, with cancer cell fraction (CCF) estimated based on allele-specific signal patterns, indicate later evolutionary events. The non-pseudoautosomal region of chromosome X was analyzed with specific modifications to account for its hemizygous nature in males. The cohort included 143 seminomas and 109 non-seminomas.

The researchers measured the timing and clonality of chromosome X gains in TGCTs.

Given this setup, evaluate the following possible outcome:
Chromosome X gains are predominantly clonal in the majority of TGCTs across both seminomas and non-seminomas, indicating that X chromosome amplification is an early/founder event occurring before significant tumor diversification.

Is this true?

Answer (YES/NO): YES